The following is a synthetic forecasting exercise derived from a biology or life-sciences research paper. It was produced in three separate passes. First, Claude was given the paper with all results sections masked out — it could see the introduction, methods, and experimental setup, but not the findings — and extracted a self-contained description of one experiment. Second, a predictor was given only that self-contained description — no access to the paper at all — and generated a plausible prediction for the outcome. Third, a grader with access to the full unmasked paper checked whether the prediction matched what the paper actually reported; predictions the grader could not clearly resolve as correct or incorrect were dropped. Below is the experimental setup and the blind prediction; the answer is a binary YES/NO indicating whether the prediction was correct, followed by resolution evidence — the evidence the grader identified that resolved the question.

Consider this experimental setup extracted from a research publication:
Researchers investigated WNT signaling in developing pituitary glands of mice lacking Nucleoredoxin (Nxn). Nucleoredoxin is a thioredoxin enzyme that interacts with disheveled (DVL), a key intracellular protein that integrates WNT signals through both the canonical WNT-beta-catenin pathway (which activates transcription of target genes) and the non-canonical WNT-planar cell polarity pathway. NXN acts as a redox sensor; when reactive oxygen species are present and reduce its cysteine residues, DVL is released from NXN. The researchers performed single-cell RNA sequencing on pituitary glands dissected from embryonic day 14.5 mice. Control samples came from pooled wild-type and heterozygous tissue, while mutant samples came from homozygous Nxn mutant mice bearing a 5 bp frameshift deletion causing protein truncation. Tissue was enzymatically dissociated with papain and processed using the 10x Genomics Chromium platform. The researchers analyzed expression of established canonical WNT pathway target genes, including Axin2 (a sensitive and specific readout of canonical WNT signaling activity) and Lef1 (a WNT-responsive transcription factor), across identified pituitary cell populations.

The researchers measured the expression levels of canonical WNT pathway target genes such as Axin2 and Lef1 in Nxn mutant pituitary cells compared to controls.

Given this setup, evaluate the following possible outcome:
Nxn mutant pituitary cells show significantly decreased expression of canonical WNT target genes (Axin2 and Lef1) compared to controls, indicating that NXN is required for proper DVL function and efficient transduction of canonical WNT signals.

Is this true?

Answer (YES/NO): YES